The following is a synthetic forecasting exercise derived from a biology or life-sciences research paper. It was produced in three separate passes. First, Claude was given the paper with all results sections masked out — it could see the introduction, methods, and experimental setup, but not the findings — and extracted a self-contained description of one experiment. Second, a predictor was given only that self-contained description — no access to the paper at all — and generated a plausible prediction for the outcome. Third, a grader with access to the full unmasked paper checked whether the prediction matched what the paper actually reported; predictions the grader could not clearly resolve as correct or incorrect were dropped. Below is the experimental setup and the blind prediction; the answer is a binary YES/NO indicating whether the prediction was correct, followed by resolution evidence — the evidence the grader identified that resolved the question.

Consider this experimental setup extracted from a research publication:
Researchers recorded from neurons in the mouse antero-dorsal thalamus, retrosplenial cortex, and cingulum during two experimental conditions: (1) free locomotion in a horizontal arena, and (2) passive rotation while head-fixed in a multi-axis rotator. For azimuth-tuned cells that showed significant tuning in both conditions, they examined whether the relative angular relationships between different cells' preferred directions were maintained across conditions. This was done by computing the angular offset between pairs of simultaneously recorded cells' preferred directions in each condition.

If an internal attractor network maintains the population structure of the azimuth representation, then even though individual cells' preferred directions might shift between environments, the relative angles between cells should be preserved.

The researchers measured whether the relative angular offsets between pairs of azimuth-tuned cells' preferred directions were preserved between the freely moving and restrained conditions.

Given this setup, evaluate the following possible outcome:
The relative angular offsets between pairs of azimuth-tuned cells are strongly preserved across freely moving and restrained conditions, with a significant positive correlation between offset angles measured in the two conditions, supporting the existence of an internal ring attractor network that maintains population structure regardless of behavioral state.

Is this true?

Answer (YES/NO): YES